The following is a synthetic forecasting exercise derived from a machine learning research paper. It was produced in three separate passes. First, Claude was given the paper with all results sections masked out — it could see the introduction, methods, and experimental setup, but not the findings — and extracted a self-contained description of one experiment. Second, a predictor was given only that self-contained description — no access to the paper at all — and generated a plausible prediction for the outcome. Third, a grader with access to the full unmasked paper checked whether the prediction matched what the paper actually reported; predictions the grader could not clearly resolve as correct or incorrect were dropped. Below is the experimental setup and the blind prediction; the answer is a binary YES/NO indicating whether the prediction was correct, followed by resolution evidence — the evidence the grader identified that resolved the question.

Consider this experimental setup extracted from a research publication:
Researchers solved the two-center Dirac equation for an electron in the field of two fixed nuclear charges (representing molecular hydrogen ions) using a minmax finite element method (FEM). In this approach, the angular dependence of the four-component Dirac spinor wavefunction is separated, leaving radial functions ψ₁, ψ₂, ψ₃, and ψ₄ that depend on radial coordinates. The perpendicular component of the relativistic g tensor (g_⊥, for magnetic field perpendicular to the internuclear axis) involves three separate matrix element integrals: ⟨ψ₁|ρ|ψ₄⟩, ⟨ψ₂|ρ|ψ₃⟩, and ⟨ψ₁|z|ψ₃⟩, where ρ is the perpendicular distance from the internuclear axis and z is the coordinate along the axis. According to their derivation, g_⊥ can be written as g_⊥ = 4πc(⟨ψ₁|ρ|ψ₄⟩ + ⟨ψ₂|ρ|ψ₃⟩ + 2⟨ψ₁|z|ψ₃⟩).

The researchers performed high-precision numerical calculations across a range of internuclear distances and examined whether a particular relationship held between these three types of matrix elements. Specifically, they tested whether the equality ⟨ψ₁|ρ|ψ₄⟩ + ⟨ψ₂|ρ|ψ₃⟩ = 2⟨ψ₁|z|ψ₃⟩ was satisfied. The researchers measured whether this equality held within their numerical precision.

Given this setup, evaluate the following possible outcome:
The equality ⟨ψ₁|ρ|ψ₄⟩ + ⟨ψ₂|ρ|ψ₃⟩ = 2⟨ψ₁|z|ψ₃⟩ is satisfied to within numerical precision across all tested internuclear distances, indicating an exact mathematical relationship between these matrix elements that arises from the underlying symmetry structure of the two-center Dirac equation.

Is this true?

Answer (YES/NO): YES